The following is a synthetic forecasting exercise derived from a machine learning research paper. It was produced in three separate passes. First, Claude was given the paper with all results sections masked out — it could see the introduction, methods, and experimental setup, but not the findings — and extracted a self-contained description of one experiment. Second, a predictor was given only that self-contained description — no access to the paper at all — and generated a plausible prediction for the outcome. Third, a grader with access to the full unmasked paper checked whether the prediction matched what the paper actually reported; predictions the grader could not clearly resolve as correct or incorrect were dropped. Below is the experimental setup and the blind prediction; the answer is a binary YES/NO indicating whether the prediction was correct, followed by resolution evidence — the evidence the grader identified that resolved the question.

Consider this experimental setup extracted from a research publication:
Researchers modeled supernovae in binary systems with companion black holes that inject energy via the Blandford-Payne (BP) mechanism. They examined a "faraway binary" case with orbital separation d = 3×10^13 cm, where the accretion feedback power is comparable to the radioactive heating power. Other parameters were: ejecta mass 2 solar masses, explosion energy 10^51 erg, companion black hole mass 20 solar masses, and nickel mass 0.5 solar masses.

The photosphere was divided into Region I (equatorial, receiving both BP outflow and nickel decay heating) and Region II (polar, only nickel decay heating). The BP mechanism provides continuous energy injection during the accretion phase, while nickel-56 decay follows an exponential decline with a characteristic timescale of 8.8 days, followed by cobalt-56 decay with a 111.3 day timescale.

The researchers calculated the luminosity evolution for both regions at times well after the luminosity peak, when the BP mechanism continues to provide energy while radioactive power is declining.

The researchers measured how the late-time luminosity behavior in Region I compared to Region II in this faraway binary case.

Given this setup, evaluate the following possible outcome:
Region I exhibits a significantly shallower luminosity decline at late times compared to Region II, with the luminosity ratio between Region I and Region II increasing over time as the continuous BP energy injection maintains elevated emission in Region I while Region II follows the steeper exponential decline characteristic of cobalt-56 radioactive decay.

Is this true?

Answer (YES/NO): YES